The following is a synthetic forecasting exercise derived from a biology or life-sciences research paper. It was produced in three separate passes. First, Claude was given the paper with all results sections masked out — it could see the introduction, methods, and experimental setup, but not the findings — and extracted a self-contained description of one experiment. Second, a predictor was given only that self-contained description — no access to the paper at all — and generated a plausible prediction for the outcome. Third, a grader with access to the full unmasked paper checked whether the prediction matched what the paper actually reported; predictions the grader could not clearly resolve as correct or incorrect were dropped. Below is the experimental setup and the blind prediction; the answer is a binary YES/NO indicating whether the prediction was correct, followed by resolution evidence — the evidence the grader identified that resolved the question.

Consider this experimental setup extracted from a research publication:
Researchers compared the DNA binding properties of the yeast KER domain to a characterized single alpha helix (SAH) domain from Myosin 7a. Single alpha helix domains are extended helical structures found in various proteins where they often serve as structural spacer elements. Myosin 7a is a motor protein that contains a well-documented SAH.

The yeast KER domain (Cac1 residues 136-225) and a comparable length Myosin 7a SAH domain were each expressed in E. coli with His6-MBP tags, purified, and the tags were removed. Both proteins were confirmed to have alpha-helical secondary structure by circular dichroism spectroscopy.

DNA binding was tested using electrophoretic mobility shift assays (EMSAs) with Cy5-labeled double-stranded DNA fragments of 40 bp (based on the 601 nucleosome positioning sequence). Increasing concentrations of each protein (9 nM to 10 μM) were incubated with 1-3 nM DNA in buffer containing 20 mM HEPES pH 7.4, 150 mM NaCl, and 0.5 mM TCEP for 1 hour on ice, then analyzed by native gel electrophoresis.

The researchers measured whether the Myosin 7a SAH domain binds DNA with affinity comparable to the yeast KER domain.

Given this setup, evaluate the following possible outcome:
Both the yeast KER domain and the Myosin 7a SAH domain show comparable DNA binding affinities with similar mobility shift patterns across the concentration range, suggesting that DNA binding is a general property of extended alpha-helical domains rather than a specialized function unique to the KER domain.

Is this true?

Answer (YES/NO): NO